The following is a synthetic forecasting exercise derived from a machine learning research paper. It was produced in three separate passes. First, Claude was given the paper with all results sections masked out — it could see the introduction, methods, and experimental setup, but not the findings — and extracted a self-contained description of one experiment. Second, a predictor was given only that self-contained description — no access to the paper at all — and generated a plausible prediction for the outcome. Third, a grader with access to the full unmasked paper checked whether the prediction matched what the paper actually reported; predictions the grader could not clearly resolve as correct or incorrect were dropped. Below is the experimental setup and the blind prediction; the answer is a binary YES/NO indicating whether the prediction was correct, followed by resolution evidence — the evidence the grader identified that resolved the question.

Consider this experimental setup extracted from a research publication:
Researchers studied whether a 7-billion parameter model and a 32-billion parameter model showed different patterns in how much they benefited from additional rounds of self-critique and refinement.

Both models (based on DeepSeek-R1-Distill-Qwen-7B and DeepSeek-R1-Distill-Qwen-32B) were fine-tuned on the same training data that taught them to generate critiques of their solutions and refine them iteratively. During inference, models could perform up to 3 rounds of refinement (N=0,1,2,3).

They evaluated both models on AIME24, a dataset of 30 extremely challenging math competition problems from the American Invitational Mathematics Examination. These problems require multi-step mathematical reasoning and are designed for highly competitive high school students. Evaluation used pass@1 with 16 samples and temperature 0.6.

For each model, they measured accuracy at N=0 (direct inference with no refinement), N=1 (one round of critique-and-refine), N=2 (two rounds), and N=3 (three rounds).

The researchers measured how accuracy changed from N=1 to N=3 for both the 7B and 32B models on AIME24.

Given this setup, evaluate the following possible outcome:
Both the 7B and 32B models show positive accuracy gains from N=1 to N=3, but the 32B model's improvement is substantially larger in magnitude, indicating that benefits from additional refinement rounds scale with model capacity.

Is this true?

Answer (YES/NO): NO